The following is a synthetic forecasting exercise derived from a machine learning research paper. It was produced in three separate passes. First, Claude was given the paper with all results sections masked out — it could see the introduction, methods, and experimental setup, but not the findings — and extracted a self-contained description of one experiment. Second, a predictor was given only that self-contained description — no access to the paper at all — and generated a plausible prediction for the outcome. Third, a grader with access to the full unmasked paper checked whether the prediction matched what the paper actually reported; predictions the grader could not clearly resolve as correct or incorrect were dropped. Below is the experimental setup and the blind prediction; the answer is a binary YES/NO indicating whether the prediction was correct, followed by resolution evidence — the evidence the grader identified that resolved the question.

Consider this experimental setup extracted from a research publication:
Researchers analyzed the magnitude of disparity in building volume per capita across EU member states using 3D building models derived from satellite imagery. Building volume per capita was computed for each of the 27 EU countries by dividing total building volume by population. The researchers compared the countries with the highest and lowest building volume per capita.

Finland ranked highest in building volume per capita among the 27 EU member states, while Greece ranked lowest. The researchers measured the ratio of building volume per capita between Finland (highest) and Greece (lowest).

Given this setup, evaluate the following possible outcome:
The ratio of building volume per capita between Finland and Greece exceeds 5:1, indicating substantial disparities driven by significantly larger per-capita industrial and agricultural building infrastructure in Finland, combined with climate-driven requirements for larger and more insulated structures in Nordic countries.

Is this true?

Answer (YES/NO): YES